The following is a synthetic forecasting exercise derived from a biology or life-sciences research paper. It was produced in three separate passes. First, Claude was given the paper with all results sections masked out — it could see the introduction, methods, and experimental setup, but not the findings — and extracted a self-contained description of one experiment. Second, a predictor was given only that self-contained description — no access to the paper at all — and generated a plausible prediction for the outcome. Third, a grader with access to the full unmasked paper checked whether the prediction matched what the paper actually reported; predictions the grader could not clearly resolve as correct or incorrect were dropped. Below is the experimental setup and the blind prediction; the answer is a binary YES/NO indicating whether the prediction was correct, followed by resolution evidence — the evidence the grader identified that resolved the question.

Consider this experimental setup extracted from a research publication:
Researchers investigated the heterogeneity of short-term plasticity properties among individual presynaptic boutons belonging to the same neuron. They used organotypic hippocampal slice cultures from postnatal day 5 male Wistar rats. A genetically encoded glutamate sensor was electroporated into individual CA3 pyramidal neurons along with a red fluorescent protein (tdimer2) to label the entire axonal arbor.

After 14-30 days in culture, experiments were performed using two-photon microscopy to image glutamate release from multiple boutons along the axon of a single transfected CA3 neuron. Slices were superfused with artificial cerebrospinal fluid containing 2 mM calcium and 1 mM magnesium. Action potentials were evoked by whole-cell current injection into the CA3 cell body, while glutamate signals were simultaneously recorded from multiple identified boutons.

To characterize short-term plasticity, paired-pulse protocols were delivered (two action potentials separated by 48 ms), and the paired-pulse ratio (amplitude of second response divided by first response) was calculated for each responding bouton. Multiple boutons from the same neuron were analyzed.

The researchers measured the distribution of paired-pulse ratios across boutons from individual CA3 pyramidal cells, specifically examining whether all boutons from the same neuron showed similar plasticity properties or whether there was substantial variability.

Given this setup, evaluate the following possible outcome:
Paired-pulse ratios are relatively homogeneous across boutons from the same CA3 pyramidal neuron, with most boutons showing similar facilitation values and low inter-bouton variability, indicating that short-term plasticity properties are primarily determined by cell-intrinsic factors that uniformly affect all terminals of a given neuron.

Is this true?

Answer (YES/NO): NO